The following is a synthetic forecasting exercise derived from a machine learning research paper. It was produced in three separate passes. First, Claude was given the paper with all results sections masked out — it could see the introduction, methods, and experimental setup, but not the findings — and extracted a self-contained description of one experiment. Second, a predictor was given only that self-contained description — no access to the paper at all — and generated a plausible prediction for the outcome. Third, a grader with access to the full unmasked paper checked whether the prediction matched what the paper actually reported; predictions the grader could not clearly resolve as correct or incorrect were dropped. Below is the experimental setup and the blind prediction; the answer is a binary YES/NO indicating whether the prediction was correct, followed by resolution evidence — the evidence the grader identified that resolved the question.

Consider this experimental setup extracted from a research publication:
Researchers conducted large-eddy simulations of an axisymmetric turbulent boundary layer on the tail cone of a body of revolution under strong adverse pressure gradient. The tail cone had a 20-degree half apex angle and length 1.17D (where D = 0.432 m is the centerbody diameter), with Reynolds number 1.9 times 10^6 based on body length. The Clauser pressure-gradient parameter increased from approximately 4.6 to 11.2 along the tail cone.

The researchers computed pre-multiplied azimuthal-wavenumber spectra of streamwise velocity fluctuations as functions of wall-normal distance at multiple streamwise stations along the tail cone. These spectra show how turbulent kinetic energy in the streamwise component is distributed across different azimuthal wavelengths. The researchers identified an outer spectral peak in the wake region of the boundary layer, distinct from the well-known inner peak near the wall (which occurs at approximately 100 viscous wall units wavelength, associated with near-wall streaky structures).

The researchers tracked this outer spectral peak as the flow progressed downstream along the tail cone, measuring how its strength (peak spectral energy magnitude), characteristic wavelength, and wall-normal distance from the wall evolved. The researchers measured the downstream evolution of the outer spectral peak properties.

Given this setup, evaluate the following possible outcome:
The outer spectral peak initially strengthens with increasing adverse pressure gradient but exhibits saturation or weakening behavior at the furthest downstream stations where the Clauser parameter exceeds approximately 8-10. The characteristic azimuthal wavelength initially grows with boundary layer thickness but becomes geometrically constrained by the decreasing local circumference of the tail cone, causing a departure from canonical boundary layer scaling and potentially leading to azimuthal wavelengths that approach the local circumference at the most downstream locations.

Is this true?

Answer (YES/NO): NO